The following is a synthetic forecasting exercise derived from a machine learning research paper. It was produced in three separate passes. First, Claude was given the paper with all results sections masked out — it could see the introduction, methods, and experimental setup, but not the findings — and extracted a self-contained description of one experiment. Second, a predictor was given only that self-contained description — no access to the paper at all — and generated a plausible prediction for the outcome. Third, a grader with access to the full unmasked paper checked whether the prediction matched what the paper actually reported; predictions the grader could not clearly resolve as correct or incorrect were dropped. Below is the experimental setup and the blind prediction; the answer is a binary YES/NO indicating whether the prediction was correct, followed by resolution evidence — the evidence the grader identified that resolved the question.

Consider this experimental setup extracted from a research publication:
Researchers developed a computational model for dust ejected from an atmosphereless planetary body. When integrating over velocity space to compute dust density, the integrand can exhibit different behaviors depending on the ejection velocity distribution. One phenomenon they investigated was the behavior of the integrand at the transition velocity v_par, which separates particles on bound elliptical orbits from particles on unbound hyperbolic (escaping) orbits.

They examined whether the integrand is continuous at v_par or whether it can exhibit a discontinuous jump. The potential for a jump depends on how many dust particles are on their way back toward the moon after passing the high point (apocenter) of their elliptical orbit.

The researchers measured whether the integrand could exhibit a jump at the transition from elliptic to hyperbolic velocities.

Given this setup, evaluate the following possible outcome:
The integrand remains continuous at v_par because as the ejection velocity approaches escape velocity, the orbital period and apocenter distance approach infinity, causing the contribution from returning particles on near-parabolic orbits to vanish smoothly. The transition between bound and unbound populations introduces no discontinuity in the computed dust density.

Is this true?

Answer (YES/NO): NO